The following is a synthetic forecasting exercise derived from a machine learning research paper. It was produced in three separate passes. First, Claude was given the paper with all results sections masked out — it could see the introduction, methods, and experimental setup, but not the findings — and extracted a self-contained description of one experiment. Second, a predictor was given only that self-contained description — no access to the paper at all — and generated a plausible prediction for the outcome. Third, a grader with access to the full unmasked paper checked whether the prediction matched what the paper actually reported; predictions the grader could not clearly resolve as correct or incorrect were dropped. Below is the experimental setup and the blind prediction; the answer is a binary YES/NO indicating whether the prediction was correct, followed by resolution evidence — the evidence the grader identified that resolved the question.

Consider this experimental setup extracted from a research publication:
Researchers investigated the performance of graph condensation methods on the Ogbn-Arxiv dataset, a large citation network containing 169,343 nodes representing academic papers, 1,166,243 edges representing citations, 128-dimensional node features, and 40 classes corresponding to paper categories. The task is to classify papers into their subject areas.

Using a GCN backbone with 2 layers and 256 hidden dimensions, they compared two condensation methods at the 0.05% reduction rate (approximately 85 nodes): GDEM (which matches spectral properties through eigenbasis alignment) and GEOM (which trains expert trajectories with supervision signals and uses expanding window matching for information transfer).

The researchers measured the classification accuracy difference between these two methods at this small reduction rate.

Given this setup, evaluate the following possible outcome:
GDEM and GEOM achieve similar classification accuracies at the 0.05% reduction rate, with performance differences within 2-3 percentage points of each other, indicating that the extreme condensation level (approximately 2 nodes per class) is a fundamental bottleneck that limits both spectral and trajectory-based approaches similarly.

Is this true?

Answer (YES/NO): NO